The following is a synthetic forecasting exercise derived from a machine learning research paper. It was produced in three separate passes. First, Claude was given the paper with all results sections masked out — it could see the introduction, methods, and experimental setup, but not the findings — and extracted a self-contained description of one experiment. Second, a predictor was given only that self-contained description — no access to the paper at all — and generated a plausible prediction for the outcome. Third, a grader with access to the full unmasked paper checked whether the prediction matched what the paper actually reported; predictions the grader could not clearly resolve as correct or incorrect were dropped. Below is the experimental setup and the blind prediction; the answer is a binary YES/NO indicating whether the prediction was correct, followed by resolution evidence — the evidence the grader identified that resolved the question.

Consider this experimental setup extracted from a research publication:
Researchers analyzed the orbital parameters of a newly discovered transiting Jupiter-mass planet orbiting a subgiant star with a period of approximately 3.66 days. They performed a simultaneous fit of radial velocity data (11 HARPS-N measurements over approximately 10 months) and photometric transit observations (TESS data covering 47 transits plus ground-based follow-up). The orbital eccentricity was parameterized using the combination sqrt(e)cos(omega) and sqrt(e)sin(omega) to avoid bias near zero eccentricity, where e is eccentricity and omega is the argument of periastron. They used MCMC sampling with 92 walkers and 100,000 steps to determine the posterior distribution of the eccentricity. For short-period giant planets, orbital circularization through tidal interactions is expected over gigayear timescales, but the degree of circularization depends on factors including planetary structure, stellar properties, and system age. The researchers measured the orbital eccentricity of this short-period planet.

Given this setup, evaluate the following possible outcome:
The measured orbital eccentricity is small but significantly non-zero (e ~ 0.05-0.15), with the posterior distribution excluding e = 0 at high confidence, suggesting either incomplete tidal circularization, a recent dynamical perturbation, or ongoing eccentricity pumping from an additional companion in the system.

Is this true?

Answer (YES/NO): NO